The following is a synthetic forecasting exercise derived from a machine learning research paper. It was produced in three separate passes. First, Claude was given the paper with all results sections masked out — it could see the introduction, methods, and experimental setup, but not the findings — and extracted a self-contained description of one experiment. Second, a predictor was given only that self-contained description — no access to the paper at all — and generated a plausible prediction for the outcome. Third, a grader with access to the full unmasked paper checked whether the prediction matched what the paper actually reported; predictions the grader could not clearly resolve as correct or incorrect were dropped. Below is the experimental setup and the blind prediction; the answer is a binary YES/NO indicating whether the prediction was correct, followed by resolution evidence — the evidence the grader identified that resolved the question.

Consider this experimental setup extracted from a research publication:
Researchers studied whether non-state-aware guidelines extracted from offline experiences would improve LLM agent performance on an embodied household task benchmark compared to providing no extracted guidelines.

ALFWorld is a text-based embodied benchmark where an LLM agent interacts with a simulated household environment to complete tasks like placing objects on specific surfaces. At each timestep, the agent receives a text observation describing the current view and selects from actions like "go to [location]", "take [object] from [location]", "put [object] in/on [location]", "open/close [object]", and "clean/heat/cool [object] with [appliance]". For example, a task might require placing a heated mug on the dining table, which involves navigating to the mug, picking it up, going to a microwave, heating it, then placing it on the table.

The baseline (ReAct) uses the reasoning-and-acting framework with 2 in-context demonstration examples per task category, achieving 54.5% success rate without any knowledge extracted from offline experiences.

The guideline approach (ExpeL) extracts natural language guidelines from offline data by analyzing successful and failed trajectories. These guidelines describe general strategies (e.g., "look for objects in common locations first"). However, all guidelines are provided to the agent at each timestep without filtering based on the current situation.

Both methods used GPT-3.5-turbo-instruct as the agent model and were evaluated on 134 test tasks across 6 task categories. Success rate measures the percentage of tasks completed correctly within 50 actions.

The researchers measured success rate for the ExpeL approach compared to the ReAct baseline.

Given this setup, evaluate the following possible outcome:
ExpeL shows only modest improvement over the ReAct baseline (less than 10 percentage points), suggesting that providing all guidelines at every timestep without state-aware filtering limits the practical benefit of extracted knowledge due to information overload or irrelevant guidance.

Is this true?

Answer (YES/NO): YES